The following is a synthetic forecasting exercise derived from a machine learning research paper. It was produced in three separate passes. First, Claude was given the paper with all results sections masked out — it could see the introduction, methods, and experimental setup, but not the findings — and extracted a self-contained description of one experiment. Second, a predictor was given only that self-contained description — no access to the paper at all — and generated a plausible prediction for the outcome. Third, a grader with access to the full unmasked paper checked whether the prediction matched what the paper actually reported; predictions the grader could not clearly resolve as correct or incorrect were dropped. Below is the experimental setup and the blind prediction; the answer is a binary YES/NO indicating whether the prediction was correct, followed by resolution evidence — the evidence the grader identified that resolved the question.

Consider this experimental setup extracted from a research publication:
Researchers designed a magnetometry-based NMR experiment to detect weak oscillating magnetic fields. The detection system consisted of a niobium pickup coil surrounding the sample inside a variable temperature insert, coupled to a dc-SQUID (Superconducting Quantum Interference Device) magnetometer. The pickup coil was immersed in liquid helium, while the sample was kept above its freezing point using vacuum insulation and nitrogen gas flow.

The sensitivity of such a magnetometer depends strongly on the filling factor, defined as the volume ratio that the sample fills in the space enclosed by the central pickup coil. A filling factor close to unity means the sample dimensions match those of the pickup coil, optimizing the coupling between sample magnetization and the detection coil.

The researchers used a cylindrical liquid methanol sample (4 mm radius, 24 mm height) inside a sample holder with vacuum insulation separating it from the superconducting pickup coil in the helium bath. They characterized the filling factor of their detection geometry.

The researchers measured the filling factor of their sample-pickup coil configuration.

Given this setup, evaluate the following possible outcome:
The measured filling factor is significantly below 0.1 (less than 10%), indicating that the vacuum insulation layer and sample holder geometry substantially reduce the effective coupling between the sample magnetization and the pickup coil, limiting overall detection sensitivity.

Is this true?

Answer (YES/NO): YES